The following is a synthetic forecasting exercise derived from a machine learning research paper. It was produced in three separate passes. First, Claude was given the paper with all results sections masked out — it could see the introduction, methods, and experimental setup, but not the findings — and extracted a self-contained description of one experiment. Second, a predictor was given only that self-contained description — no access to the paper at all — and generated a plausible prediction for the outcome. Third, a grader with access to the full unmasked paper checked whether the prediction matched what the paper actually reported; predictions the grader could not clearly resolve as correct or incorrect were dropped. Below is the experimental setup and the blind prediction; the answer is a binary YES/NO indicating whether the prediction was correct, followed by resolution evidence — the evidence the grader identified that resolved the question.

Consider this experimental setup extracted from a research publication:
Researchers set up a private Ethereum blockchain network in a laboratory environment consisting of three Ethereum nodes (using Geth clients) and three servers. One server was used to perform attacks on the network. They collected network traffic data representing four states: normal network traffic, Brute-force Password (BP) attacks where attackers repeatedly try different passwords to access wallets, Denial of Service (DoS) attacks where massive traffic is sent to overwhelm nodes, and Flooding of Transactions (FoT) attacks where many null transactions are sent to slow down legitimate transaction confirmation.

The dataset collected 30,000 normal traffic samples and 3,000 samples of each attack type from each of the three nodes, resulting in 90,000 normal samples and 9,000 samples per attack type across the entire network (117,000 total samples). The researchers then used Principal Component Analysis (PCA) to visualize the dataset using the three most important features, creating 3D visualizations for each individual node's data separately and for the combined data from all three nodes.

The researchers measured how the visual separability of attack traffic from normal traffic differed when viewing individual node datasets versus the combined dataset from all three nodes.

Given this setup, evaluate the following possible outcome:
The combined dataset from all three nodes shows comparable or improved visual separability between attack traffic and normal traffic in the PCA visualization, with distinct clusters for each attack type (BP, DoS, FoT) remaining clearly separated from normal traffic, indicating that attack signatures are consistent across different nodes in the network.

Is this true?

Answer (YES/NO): NO